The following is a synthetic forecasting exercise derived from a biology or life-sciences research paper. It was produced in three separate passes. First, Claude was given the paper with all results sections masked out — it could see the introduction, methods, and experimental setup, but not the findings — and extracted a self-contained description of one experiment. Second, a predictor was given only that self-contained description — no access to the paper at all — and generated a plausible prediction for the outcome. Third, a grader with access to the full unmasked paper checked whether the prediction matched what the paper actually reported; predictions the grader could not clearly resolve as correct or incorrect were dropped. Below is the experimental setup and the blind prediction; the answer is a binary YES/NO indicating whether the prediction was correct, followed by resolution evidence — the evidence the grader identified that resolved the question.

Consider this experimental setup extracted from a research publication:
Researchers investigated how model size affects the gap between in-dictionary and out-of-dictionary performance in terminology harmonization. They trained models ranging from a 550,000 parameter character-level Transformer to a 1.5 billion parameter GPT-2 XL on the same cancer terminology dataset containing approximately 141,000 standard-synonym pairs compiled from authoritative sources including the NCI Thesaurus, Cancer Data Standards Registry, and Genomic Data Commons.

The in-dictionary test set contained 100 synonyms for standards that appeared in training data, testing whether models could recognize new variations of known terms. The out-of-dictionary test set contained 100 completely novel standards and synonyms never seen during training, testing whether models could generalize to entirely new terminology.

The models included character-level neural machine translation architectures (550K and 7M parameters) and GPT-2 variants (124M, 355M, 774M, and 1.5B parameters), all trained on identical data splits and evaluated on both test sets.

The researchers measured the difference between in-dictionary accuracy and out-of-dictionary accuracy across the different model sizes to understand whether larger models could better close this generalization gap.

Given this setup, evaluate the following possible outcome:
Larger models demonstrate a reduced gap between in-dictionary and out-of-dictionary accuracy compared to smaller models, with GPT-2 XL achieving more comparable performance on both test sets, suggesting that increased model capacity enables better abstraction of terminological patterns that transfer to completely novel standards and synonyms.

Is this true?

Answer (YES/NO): NO